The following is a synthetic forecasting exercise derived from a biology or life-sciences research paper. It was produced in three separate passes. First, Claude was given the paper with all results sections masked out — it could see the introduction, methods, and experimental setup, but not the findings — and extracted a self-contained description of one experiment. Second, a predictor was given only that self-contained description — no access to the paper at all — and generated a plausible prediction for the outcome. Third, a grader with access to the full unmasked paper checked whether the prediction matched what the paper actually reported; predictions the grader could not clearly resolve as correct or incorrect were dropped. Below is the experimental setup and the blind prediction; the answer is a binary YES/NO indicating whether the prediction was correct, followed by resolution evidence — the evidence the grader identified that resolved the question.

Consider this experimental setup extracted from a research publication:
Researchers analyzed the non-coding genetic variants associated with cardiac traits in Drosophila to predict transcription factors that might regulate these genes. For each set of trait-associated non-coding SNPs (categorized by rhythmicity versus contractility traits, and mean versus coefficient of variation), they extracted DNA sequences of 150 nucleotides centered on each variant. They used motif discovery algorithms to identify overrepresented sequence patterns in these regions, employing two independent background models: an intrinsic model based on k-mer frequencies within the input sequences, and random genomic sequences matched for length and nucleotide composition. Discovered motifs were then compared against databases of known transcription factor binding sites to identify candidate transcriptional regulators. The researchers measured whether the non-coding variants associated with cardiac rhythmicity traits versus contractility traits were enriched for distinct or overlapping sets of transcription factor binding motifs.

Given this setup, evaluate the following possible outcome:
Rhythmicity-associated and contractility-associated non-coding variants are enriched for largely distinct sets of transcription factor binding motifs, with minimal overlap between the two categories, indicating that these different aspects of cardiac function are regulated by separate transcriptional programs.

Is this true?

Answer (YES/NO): NO